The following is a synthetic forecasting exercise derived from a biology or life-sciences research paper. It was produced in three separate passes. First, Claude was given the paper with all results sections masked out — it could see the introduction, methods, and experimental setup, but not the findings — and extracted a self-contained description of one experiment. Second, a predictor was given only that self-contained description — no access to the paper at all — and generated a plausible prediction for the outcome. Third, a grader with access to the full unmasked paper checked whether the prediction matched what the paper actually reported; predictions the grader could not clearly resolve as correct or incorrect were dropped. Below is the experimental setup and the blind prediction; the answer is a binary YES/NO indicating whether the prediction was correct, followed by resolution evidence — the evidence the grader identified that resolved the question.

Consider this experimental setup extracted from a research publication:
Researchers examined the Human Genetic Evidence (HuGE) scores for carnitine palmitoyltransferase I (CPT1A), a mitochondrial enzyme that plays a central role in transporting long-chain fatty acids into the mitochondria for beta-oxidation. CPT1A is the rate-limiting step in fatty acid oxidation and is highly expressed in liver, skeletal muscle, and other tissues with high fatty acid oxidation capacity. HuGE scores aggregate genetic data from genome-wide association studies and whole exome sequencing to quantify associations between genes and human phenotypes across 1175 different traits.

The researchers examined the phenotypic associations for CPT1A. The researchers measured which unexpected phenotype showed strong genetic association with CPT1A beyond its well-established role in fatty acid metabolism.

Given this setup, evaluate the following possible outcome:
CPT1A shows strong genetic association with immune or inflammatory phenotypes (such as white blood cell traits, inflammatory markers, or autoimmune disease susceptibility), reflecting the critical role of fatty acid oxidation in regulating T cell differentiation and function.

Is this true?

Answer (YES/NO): NO